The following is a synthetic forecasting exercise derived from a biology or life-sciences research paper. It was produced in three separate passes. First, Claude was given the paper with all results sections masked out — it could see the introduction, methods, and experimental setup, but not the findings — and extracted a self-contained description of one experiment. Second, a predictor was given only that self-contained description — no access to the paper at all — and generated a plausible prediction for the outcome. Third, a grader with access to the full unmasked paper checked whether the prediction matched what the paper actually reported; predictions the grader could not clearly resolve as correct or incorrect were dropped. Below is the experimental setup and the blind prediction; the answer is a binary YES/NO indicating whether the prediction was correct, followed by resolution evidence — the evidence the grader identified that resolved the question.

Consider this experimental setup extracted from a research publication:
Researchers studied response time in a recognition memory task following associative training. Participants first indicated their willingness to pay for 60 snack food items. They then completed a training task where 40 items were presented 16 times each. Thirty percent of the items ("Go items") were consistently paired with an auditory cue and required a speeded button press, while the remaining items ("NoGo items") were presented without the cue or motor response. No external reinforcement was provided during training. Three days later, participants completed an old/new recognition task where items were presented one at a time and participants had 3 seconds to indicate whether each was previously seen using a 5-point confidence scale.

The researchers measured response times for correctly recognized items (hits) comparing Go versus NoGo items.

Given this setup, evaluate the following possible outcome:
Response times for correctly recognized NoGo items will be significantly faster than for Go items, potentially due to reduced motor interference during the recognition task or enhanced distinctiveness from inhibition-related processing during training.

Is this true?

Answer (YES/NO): NO